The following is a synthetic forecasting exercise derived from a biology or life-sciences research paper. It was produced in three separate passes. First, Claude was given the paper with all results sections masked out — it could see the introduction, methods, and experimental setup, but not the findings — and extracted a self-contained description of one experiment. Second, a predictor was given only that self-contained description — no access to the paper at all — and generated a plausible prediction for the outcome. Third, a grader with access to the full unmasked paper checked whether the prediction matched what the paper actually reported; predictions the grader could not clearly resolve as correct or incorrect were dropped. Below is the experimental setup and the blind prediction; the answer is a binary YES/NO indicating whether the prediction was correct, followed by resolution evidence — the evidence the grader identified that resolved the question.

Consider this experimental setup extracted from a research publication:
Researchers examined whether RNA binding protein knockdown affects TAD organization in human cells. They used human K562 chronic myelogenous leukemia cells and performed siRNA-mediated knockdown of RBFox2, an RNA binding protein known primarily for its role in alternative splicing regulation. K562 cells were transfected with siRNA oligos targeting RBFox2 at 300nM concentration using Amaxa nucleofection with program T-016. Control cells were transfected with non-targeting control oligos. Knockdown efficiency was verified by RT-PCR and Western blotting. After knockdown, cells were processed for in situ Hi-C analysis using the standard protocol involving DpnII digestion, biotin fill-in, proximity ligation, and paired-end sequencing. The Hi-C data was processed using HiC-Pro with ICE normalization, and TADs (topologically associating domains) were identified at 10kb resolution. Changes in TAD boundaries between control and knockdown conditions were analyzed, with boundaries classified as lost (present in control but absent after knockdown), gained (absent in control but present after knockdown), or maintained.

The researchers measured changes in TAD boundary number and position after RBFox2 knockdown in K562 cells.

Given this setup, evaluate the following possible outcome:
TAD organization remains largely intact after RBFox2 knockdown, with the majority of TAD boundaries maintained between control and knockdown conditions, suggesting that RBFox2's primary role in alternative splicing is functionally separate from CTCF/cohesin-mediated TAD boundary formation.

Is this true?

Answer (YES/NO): NO